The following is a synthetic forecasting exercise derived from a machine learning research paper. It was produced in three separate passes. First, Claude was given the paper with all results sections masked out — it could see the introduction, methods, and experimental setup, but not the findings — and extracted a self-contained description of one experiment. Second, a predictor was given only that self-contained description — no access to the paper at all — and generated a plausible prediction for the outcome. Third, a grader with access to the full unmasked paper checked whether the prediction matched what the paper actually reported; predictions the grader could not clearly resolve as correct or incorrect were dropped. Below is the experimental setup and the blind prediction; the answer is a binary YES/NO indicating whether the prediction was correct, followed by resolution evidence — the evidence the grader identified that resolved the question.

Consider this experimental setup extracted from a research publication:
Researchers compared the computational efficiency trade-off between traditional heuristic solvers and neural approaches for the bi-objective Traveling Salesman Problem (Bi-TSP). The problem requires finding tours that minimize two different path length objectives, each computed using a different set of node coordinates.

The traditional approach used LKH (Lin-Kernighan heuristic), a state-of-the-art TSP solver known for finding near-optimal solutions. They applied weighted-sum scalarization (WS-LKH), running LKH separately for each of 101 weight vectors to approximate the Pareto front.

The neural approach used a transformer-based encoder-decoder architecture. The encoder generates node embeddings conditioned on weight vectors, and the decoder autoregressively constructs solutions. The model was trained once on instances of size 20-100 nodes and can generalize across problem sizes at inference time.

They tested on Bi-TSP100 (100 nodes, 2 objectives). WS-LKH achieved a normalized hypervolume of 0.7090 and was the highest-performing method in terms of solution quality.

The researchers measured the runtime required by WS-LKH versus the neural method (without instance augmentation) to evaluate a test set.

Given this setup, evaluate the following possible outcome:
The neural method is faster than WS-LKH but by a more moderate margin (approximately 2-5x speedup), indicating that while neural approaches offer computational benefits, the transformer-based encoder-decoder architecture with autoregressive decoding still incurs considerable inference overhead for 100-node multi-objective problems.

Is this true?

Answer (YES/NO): NO